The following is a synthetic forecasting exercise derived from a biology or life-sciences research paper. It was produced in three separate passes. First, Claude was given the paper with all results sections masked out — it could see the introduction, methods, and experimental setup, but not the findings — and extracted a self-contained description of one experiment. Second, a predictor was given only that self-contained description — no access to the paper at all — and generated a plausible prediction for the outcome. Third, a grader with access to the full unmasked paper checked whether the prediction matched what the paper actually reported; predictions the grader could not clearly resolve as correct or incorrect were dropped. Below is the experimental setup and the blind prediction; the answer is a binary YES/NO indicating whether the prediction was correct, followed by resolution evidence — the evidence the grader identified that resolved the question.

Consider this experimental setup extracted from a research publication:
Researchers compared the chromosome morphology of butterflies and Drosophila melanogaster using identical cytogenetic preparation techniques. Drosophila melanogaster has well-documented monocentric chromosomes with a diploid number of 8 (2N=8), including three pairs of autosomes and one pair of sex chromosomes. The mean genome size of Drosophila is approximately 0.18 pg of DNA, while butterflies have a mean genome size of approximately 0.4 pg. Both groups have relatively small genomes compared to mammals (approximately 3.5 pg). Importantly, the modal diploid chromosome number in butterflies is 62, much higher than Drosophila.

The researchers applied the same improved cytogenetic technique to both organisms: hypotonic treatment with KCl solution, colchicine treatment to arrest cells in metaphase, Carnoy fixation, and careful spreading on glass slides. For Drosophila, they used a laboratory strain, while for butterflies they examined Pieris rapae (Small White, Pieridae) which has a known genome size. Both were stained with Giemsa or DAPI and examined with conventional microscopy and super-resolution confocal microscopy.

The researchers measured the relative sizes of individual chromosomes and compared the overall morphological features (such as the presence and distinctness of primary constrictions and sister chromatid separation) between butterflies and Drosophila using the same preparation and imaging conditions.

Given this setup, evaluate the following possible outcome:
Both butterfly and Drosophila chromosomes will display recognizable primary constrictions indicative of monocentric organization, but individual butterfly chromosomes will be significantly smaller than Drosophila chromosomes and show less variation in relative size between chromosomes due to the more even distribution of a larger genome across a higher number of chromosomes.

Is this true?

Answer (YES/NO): NO